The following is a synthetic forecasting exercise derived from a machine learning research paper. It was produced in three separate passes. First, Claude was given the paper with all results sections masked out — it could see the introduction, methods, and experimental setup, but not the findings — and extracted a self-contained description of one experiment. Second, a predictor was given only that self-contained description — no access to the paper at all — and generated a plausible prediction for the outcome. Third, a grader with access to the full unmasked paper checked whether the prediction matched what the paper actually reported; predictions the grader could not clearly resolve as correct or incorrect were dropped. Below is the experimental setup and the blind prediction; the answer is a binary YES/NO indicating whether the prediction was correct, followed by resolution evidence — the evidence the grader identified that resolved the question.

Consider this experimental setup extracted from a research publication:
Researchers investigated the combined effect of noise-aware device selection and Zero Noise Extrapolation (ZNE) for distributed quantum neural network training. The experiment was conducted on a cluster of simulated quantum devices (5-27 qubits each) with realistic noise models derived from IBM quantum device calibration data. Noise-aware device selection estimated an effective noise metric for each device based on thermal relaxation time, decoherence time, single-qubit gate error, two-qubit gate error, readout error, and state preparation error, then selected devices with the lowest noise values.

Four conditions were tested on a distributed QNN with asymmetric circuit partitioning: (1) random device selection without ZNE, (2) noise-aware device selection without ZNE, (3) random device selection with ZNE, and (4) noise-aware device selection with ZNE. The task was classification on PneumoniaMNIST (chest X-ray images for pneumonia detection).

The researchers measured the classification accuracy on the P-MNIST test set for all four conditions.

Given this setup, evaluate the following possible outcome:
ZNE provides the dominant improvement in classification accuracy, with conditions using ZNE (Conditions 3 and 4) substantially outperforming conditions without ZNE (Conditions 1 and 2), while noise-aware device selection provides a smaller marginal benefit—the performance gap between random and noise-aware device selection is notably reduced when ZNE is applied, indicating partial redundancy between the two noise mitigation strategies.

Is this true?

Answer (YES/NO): NO